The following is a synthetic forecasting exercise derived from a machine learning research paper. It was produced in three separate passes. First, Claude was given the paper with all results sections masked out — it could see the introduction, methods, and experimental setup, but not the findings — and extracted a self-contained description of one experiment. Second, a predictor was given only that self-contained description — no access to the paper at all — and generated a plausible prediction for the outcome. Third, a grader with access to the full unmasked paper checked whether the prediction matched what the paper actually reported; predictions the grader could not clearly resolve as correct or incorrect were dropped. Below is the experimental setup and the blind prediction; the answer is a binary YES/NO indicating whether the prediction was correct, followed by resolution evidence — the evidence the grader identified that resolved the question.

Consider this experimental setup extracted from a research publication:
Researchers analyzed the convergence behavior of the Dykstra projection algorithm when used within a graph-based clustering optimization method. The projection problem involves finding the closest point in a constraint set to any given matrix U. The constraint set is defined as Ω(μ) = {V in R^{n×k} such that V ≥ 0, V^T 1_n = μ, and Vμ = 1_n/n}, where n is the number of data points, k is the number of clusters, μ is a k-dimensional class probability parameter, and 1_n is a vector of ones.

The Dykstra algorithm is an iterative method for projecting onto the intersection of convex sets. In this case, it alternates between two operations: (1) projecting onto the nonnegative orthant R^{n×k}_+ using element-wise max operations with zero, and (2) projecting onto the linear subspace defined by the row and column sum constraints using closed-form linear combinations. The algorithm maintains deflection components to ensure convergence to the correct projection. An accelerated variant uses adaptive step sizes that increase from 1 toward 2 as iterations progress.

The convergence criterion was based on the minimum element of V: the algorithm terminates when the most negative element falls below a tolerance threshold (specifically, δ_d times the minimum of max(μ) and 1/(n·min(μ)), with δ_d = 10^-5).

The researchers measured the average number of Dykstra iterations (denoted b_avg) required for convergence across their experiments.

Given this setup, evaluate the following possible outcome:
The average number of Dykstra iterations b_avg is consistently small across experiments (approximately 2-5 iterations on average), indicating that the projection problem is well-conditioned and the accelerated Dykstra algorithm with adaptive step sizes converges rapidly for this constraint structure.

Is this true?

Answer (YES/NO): NO